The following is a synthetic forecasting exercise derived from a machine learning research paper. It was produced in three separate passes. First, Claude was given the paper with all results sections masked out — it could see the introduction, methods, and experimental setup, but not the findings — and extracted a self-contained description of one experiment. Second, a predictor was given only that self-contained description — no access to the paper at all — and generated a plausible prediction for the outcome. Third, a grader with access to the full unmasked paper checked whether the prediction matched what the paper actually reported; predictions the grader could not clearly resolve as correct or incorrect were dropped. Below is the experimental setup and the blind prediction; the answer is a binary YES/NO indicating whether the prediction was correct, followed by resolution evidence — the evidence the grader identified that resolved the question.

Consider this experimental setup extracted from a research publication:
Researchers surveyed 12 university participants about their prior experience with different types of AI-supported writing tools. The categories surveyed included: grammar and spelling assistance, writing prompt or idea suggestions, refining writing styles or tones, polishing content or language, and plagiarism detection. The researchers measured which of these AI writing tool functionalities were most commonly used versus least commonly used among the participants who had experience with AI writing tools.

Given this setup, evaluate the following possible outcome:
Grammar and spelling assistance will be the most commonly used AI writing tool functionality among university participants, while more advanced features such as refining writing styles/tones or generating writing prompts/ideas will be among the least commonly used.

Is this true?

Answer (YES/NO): NO